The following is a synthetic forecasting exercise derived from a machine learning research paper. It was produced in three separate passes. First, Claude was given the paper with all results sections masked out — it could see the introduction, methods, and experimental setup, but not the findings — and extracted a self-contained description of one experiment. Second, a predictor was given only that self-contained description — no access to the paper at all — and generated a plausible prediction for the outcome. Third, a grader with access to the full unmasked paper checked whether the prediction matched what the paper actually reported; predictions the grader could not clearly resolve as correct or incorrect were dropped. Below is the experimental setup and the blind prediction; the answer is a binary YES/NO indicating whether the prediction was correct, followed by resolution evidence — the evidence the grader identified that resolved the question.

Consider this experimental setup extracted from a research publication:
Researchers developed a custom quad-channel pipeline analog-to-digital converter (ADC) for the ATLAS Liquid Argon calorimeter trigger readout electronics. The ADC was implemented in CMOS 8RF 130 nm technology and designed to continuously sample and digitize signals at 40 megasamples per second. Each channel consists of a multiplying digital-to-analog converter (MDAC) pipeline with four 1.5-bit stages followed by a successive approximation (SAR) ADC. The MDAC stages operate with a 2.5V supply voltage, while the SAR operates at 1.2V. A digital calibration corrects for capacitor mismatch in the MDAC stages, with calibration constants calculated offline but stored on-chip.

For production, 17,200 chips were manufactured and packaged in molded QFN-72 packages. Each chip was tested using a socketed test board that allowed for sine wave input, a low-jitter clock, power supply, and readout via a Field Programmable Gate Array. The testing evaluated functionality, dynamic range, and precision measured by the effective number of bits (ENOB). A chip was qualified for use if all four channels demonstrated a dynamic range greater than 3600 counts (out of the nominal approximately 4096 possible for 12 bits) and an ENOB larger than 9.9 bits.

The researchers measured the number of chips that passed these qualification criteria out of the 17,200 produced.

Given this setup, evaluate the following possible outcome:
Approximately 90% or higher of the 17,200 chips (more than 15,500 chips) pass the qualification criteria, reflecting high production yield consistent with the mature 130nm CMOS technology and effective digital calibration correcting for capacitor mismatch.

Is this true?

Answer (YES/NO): NO